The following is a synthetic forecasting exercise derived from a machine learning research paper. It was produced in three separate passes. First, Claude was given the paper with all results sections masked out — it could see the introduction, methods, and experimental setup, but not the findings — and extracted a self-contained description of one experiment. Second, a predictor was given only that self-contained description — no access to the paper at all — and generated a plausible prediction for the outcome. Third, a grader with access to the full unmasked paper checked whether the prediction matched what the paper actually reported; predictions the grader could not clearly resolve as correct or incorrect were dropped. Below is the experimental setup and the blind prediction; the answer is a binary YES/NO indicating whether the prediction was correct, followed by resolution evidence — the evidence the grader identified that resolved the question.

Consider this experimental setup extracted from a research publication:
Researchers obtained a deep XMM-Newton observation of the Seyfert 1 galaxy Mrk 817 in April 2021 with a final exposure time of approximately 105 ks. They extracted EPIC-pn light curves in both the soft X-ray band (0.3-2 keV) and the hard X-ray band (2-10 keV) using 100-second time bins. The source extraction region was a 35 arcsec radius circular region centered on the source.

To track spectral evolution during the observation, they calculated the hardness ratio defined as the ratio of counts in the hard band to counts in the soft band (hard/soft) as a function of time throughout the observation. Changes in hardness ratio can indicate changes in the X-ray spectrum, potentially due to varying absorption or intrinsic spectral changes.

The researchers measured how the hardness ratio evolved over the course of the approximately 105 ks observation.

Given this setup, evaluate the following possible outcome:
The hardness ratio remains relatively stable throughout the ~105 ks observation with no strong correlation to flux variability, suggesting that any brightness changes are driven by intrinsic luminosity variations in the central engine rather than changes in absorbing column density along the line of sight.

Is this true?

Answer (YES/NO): NO